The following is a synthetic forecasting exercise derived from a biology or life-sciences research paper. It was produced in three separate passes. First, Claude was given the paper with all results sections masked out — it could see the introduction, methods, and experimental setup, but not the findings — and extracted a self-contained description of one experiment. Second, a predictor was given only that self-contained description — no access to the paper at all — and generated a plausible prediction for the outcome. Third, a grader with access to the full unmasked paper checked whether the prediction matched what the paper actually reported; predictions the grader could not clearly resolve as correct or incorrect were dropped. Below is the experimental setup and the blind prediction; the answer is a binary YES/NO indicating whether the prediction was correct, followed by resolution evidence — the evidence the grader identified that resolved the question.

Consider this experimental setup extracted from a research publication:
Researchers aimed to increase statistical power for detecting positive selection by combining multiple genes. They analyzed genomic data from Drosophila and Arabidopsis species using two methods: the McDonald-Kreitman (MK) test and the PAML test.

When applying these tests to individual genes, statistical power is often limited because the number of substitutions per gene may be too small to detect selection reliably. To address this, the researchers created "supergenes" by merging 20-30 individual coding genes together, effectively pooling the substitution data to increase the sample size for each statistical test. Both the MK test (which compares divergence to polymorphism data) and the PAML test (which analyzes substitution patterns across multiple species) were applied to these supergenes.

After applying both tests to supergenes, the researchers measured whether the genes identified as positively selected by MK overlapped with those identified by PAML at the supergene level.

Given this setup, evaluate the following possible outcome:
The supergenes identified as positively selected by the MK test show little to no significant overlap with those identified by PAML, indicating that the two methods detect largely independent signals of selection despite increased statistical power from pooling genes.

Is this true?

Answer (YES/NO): YES